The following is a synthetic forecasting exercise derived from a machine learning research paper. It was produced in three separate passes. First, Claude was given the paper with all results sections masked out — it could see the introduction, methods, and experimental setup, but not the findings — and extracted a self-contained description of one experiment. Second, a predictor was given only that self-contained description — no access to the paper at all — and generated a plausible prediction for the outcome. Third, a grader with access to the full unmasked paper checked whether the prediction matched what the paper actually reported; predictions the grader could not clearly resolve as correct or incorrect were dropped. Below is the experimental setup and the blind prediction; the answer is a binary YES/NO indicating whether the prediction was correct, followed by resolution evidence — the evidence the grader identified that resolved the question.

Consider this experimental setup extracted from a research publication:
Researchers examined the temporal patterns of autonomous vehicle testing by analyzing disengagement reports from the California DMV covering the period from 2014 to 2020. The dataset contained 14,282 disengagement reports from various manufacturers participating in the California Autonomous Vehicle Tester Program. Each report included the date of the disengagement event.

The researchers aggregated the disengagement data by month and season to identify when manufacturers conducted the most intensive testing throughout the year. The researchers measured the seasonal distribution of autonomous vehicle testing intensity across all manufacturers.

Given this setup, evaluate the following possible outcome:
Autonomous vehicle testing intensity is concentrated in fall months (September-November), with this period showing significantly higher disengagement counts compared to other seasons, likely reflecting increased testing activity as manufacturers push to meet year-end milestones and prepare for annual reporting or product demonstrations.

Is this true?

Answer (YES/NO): NO